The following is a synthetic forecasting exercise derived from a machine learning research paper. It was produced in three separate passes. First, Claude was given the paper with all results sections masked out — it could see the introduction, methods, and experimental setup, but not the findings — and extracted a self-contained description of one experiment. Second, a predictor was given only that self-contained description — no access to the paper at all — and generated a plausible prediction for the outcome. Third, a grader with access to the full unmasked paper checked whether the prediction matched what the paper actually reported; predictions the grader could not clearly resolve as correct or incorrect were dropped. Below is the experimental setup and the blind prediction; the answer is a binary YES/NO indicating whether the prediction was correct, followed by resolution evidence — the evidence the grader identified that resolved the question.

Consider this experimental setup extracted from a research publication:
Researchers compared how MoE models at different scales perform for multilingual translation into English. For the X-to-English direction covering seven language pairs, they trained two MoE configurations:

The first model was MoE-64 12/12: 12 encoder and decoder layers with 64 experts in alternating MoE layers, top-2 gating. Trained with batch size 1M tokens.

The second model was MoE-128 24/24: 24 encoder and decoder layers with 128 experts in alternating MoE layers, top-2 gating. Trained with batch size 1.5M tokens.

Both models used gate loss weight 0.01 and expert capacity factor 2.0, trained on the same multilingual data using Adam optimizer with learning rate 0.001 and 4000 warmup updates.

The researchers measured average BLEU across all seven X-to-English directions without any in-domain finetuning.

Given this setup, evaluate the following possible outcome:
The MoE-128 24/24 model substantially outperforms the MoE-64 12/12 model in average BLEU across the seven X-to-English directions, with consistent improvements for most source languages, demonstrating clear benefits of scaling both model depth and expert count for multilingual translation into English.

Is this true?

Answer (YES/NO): NO